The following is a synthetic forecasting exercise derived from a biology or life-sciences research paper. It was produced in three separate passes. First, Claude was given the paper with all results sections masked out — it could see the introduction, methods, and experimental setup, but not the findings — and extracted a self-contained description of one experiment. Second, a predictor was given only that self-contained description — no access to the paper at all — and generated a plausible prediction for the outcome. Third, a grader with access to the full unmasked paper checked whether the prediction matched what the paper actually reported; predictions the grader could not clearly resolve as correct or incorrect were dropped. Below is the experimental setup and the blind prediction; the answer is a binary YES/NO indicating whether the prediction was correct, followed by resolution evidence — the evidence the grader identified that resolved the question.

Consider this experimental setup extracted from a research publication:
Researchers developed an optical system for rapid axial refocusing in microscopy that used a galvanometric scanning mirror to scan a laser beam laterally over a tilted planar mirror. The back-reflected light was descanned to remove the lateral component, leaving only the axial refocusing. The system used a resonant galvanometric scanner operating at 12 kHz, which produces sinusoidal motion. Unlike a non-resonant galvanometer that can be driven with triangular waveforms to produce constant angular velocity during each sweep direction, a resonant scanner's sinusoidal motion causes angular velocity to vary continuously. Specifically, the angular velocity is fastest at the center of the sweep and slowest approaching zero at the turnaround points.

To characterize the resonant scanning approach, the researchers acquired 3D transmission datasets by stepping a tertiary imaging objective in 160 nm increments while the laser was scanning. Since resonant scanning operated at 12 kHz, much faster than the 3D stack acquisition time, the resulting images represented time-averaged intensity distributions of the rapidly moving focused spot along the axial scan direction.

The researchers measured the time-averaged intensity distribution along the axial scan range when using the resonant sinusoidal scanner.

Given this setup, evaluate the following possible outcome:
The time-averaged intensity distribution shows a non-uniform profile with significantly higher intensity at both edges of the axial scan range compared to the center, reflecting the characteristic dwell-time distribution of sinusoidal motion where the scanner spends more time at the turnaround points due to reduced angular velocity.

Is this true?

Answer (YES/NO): YES